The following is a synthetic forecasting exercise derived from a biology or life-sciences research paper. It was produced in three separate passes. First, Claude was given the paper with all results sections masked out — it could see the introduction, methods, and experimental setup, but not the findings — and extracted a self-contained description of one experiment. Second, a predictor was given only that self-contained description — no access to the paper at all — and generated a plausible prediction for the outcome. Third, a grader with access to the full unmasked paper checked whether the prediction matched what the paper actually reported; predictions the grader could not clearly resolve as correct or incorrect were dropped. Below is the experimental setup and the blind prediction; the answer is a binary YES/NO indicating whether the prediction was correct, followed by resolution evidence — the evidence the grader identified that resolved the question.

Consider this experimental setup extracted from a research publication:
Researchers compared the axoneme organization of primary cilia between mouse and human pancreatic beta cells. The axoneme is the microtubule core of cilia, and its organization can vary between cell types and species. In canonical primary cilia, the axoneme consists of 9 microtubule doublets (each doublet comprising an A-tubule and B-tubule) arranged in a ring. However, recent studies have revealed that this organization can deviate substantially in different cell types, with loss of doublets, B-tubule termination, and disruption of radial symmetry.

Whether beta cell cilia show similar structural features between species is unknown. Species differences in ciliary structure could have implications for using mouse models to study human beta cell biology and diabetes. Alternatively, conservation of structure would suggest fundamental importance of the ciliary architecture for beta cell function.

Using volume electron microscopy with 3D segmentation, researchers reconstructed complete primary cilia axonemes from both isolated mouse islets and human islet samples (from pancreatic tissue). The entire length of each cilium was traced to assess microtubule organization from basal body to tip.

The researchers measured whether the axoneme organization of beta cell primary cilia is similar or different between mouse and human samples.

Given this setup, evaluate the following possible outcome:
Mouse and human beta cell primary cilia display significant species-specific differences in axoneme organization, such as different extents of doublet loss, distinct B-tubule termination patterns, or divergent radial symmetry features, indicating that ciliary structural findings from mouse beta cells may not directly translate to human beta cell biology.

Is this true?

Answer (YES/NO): NO